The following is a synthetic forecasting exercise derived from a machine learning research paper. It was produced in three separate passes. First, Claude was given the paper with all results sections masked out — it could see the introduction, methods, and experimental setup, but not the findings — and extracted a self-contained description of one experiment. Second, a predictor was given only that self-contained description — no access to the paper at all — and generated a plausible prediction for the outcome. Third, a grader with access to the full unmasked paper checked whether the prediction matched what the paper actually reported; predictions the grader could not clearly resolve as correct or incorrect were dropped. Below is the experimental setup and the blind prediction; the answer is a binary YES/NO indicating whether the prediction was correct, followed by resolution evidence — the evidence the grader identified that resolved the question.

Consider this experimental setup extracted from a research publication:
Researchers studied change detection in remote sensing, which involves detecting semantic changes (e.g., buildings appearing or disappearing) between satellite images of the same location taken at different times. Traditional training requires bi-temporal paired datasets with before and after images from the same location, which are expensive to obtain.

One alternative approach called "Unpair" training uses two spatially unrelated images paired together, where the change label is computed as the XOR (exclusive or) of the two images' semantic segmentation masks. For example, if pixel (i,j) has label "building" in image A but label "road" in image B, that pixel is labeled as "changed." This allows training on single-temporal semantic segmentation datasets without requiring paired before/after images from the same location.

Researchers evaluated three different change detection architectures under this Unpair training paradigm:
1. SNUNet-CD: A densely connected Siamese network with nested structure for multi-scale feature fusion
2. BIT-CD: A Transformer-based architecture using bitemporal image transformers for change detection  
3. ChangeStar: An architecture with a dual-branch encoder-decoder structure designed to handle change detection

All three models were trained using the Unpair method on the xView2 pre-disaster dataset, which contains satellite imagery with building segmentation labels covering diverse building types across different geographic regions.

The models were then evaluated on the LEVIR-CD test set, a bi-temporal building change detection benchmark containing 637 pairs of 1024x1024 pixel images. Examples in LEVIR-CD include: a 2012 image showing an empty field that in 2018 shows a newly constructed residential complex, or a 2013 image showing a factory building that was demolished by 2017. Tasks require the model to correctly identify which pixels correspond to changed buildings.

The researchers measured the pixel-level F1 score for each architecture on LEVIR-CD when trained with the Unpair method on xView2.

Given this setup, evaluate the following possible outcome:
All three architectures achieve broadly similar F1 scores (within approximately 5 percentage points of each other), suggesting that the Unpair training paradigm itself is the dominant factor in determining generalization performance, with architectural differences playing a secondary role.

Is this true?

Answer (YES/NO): NO